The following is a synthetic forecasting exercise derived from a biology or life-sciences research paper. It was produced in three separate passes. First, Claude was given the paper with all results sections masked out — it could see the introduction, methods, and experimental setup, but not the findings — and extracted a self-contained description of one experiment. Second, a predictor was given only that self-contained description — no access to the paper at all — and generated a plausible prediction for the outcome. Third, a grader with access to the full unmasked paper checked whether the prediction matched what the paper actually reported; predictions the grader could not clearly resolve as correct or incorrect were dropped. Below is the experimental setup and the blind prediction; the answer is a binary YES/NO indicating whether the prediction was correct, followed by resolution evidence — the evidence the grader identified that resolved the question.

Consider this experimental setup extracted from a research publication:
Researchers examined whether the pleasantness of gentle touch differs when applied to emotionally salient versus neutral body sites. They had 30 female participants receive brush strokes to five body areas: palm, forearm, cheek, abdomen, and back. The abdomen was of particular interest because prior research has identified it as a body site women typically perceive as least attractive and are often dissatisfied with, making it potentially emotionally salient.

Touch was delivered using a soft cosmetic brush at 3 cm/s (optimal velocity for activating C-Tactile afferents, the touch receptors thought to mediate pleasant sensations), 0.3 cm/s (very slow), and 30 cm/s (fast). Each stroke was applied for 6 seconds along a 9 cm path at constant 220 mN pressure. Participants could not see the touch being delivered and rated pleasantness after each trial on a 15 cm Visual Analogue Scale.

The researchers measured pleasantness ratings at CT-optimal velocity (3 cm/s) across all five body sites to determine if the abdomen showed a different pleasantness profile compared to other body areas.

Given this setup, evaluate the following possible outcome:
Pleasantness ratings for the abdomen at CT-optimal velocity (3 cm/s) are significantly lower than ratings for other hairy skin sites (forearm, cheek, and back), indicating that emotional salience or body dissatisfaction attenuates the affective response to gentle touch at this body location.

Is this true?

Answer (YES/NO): NO